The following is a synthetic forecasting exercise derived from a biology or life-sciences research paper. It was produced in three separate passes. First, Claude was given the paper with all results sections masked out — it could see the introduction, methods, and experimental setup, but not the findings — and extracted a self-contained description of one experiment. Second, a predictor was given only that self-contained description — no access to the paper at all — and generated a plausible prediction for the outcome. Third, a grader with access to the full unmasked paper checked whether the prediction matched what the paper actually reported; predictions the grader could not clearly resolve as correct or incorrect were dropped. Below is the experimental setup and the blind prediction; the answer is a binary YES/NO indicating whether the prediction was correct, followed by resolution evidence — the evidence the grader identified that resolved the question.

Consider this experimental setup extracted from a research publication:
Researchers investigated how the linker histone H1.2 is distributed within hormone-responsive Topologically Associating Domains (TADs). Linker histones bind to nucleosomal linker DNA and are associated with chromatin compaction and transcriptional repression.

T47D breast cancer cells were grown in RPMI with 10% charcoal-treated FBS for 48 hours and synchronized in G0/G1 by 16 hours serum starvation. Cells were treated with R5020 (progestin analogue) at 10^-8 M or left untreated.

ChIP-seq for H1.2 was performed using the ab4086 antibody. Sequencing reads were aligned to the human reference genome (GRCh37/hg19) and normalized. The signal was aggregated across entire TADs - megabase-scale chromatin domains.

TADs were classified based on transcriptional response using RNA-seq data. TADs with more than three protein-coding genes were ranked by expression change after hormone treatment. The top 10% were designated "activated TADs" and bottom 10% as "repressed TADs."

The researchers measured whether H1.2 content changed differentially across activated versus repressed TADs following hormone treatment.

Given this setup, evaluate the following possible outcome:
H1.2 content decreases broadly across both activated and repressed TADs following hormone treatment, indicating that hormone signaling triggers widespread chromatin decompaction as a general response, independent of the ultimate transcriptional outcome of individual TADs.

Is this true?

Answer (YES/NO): NO